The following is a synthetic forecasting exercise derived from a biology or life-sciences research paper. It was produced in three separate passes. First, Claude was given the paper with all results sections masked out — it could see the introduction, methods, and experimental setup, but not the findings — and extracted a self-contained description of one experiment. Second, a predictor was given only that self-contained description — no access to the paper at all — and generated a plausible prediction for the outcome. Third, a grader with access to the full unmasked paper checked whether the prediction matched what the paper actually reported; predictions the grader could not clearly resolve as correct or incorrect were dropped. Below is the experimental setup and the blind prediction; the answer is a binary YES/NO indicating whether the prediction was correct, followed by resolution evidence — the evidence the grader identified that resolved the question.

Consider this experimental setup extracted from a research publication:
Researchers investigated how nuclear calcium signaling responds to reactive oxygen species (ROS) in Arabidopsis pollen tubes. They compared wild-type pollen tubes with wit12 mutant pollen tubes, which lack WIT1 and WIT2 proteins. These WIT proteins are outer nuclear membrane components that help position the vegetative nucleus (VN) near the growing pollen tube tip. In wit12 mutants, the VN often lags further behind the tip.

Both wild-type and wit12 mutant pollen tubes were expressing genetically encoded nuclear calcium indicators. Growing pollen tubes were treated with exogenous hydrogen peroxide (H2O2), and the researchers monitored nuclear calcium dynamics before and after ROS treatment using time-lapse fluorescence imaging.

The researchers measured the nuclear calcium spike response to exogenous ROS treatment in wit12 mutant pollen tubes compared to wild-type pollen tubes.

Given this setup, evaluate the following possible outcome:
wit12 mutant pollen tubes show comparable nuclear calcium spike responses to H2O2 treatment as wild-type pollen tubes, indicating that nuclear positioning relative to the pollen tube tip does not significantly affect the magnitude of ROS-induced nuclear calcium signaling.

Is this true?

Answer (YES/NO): NO